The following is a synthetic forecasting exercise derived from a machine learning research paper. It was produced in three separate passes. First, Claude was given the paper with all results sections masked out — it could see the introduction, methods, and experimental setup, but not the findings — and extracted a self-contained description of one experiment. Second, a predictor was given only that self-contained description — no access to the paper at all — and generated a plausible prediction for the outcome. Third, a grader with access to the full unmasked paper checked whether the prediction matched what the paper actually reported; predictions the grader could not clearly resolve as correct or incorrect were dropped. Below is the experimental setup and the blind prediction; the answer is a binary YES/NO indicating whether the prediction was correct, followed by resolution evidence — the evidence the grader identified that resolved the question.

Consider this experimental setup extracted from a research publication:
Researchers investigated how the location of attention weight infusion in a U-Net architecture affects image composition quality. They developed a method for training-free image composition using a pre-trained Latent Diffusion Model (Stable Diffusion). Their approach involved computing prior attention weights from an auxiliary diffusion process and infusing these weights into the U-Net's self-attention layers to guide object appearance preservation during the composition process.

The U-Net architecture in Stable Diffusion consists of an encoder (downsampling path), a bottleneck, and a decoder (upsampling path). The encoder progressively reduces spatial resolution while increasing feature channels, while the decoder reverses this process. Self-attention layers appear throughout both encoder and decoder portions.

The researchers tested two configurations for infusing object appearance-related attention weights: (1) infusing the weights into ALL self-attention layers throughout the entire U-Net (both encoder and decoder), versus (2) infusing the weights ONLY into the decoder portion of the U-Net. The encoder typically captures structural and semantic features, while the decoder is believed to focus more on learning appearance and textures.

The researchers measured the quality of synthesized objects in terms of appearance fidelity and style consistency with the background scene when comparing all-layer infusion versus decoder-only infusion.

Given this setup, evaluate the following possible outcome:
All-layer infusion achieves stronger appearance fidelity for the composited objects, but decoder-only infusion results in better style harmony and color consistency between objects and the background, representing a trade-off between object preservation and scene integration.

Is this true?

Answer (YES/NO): YES